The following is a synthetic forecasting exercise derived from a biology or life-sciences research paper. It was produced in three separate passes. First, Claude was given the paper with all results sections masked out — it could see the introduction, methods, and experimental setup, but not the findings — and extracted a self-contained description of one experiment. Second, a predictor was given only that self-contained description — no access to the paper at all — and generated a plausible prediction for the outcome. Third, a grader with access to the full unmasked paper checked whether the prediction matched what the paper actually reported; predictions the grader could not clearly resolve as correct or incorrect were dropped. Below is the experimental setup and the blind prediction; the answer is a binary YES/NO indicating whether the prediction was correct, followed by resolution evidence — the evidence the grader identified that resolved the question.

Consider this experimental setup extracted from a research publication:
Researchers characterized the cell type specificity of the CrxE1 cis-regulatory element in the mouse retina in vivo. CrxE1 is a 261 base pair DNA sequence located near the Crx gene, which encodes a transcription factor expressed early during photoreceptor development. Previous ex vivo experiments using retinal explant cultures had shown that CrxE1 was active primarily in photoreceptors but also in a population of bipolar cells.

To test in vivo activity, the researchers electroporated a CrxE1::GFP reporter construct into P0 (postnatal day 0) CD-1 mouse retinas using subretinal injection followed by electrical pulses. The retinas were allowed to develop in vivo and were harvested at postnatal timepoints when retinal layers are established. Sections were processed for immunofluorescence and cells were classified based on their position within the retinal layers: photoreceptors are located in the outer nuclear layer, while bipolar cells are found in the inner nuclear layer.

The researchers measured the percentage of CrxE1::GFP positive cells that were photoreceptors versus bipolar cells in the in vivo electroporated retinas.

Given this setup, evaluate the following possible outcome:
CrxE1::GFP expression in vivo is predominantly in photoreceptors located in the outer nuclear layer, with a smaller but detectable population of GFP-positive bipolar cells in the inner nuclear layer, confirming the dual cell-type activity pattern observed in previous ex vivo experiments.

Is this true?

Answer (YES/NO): NO